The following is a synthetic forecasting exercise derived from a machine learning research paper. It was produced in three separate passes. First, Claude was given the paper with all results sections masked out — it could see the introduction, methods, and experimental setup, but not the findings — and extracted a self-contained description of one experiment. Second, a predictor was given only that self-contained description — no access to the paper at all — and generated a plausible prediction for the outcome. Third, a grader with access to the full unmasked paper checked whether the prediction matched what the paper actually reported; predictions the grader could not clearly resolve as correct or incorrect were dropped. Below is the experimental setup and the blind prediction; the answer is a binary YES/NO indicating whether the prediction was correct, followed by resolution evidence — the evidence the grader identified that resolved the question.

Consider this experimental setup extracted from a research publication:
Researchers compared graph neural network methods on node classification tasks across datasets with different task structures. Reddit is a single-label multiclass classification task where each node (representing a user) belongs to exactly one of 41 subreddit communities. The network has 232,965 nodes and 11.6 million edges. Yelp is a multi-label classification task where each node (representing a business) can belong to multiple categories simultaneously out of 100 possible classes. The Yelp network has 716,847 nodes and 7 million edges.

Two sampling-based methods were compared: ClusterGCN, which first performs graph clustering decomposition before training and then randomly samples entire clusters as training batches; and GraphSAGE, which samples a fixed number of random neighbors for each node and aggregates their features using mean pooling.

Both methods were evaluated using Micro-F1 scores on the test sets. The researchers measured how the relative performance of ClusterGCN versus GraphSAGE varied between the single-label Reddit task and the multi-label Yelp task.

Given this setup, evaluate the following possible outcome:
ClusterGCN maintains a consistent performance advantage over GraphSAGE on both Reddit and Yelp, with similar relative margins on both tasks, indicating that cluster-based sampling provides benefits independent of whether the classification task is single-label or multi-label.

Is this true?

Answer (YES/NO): NO